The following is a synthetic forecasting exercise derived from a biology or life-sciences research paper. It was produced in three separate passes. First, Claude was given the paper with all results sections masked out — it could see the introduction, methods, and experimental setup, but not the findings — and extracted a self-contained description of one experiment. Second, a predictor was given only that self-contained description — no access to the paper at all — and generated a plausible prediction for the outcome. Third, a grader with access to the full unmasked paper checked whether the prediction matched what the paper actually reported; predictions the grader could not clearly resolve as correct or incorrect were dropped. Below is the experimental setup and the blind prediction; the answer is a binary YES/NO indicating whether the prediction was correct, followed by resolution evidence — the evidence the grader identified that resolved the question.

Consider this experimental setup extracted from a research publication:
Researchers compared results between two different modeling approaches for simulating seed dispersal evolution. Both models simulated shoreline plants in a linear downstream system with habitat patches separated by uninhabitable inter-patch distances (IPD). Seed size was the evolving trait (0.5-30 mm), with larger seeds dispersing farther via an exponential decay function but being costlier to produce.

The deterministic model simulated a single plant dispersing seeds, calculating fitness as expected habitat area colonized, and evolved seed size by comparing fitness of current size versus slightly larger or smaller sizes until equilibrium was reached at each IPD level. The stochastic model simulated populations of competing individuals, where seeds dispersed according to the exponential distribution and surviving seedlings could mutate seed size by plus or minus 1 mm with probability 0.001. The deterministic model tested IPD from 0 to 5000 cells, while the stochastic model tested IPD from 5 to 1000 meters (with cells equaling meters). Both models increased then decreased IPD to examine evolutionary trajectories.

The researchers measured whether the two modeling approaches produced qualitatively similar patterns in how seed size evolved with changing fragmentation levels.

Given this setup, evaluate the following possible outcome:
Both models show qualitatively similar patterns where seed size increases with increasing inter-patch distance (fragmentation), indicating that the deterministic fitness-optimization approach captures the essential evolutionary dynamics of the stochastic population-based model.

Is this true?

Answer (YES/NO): NO